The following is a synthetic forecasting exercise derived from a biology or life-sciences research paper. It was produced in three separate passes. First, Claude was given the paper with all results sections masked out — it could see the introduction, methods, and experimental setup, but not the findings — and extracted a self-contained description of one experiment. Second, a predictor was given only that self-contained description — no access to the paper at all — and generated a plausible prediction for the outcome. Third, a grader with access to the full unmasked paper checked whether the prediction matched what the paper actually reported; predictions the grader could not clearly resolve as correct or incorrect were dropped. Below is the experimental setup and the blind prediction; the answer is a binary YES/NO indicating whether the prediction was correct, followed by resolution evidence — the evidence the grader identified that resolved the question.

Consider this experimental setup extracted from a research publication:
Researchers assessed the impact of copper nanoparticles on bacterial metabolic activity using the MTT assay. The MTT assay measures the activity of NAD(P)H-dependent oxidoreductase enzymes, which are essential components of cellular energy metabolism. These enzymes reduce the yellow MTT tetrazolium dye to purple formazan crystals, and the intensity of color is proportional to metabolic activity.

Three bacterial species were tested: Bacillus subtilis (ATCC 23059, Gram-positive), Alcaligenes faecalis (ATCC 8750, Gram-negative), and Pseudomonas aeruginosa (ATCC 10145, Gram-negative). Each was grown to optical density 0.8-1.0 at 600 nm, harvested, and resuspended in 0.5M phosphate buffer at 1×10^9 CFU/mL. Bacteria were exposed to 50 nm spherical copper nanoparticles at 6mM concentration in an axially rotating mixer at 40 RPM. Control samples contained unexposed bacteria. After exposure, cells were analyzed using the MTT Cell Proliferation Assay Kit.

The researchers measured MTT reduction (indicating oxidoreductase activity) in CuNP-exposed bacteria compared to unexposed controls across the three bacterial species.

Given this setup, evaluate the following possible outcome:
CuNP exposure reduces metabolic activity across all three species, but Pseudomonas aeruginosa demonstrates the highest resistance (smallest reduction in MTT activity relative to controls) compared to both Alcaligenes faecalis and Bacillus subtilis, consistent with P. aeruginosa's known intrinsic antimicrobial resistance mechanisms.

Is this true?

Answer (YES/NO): NO